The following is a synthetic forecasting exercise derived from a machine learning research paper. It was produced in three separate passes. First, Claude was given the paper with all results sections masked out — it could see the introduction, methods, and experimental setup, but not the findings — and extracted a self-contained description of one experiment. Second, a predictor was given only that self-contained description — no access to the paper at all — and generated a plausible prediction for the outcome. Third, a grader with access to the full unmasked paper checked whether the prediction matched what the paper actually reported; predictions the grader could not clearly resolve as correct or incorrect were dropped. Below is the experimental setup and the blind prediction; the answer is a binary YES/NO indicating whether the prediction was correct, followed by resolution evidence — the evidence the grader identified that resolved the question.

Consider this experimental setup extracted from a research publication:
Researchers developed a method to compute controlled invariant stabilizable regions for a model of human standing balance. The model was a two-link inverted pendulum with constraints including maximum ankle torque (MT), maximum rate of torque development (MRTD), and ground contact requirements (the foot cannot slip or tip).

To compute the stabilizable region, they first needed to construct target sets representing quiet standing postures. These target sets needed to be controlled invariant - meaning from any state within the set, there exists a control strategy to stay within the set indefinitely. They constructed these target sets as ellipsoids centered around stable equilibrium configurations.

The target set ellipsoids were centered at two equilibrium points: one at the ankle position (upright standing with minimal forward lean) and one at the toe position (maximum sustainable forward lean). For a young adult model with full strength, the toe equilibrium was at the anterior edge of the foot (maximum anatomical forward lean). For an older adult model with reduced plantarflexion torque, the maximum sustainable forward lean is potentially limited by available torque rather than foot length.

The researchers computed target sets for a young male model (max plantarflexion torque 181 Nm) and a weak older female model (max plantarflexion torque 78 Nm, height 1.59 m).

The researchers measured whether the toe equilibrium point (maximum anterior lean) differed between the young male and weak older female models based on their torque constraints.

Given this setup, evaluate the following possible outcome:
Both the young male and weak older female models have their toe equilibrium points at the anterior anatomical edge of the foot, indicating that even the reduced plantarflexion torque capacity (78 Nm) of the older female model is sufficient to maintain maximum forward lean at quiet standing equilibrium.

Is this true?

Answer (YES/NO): NO